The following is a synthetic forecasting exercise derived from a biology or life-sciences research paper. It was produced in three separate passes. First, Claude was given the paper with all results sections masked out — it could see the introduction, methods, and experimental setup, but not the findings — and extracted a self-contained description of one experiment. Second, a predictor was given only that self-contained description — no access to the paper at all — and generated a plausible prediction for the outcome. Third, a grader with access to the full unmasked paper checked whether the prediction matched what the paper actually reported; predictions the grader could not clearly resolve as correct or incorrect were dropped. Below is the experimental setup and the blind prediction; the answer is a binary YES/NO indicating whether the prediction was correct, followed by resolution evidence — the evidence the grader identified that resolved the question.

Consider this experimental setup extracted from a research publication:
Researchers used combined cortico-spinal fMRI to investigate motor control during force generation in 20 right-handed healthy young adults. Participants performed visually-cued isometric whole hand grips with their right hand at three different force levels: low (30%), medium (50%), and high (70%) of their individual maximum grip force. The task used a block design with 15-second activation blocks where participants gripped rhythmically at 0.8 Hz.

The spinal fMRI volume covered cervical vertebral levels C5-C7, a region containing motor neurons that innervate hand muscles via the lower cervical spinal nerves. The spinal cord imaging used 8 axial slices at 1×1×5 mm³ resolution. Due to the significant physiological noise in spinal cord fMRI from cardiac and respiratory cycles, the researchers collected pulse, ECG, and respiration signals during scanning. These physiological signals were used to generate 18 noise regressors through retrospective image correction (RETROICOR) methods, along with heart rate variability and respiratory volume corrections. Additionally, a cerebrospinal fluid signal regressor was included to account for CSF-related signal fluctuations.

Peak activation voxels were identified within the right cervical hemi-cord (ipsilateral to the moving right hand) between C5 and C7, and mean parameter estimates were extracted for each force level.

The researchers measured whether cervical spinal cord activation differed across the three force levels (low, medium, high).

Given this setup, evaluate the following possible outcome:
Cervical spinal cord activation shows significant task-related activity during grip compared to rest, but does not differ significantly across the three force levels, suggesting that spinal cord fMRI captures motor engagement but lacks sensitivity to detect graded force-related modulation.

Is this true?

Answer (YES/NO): NO